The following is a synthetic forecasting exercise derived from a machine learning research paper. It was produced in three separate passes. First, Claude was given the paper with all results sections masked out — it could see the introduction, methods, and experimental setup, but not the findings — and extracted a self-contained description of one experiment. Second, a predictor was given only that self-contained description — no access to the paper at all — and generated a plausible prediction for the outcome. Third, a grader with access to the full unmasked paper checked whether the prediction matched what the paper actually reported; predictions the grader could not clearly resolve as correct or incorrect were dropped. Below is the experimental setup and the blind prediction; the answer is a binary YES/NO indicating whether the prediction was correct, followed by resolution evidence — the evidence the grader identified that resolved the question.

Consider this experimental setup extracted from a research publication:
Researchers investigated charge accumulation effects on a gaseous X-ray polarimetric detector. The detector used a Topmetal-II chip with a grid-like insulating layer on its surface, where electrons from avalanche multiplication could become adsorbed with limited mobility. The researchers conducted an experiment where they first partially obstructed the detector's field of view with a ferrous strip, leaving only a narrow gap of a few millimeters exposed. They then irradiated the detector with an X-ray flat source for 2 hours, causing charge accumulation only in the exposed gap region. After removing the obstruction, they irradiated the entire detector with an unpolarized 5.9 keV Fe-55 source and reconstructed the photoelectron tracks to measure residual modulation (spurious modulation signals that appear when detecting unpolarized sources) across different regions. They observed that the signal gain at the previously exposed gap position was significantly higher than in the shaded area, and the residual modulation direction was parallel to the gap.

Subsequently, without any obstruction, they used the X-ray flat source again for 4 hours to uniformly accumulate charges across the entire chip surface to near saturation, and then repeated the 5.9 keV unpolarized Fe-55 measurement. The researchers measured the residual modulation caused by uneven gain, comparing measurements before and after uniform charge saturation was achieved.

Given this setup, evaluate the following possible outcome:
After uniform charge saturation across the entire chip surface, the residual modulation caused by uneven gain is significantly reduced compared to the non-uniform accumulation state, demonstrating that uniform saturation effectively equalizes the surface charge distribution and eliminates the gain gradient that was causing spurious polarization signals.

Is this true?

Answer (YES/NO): YES